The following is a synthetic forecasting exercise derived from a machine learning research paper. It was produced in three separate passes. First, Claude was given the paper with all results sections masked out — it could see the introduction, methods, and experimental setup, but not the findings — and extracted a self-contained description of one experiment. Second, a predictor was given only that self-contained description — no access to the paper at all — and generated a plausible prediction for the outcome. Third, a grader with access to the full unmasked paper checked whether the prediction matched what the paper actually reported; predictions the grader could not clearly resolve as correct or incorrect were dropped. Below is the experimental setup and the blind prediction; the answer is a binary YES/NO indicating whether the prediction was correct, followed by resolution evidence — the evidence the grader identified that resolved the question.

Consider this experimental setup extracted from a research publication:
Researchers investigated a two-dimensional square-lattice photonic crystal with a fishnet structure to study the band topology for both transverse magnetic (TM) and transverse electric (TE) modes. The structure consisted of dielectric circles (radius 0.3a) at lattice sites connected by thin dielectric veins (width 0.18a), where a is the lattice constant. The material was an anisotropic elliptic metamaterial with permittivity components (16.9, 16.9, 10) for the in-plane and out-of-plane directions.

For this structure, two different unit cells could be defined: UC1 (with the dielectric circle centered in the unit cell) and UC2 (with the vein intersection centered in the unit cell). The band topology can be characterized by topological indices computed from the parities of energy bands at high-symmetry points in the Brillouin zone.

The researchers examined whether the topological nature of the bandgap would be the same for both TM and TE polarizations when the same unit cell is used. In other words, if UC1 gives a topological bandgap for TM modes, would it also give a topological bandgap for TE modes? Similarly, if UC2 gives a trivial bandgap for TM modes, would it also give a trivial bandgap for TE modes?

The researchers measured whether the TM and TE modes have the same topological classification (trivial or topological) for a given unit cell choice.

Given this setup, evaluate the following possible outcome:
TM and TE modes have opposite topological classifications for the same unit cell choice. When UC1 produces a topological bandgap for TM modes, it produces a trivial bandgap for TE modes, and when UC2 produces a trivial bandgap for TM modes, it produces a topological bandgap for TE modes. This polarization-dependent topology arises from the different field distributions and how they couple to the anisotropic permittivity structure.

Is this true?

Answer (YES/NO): NO